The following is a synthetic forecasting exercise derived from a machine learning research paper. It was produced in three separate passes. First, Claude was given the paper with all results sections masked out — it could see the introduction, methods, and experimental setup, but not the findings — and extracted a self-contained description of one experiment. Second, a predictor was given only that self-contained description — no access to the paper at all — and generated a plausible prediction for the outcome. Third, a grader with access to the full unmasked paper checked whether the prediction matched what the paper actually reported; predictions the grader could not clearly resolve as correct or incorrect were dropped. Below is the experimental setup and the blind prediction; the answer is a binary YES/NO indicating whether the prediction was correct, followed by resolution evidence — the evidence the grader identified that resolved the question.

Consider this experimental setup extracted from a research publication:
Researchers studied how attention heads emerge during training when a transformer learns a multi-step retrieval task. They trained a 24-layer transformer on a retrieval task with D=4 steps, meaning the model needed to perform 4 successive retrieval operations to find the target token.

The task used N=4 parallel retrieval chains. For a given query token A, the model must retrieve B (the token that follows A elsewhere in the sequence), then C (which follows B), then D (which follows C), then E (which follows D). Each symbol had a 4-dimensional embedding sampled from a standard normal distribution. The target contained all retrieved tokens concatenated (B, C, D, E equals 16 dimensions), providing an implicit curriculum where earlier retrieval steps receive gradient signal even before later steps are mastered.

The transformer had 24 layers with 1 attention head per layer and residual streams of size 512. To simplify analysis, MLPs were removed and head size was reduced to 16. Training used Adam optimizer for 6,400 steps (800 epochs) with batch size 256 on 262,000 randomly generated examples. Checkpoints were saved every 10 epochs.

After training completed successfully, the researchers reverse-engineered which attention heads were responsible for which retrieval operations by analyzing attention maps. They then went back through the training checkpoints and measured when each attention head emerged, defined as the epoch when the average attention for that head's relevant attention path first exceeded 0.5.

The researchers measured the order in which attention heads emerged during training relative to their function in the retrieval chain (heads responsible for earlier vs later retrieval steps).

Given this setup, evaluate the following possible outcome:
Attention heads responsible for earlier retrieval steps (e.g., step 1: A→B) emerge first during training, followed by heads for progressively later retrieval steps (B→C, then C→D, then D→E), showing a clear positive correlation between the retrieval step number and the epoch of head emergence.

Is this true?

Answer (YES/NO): YES